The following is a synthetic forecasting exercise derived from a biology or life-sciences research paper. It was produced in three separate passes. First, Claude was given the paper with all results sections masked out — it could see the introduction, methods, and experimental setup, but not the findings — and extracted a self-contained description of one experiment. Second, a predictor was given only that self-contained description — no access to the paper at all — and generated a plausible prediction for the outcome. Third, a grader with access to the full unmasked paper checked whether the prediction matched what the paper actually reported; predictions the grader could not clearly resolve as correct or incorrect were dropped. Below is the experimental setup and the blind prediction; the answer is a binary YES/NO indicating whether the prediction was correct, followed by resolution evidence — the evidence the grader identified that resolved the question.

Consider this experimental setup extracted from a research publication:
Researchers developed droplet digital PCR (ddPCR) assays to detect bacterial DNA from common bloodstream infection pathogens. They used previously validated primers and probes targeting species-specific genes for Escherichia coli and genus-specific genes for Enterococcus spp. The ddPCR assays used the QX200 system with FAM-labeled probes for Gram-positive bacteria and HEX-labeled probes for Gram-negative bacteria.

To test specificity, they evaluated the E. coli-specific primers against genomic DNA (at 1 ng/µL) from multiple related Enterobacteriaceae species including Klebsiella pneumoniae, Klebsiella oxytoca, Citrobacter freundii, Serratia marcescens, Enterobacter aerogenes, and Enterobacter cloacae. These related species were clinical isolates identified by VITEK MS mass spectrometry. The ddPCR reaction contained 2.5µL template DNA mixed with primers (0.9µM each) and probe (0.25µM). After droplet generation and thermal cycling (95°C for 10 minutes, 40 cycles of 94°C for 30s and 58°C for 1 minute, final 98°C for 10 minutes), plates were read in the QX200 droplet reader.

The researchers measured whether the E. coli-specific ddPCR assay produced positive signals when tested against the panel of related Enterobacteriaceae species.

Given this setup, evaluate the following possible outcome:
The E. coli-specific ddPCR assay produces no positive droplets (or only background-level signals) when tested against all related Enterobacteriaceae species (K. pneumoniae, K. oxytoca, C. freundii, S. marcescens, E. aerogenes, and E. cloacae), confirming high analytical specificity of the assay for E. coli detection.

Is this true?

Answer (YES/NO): YES